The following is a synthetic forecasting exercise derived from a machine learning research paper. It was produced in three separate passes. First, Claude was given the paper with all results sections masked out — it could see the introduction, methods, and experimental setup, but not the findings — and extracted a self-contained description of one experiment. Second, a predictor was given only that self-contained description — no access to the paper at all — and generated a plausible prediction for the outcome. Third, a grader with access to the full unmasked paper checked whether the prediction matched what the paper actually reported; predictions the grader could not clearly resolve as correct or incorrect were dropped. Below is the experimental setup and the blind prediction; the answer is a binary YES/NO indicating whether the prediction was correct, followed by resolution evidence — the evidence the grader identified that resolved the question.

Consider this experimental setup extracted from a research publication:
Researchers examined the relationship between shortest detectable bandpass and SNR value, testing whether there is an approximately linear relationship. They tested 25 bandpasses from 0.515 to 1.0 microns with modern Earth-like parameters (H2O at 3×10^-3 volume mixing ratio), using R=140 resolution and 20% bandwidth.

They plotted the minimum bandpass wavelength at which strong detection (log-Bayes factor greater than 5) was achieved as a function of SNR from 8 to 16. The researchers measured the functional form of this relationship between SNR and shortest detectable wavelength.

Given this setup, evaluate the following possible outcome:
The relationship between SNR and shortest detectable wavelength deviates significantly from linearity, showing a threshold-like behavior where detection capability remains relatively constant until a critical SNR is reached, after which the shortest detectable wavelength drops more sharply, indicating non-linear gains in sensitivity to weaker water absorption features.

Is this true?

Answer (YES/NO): NO